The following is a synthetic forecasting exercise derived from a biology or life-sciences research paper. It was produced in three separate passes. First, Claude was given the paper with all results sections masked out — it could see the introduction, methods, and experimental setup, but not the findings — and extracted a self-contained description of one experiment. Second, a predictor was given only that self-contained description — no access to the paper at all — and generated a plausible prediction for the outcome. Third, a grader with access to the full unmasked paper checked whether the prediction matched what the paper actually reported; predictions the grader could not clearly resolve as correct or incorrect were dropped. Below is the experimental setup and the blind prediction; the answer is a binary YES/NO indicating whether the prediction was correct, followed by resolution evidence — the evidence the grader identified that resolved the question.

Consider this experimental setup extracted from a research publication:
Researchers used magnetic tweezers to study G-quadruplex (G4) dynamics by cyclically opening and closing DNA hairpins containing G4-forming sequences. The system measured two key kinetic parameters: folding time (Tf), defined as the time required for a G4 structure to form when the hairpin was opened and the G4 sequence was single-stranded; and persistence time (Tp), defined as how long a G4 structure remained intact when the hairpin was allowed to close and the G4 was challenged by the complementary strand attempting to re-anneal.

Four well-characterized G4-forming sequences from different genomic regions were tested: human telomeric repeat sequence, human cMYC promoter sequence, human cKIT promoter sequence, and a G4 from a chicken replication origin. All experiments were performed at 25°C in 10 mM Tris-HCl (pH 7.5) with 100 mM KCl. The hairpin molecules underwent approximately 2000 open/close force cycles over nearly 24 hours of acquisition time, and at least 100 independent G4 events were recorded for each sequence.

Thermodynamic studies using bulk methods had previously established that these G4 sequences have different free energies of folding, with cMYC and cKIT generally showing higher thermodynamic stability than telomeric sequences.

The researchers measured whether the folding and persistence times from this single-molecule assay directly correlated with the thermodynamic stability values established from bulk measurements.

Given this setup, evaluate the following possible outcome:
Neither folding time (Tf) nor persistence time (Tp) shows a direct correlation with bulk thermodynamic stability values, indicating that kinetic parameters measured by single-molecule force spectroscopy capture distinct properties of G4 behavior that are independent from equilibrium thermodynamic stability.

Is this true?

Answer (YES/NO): YES